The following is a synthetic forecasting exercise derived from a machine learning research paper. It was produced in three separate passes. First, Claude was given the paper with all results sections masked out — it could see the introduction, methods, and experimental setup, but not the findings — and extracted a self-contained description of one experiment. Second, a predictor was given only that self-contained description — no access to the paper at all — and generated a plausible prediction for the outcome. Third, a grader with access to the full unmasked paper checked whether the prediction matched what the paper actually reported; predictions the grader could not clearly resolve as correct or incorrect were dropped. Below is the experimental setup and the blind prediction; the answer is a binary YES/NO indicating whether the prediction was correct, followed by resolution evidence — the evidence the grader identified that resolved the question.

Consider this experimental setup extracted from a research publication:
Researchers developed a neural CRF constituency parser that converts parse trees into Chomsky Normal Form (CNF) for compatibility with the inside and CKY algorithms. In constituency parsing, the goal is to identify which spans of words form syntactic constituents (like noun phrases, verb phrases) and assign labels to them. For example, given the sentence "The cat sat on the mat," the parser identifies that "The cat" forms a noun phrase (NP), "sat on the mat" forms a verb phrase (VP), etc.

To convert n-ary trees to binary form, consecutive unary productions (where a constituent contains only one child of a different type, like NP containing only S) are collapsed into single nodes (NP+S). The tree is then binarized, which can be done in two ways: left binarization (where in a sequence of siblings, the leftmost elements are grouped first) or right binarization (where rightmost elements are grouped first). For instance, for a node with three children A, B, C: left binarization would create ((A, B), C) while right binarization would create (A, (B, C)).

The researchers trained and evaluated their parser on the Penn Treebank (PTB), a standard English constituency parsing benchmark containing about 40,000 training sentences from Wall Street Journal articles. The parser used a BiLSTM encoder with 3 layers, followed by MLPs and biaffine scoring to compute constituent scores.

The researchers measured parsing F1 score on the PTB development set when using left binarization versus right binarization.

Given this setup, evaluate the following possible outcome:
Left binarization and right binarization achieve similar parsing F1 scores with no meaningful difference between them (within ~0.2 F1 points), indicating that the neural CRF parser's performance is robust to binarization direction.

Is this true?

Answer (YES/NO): NO